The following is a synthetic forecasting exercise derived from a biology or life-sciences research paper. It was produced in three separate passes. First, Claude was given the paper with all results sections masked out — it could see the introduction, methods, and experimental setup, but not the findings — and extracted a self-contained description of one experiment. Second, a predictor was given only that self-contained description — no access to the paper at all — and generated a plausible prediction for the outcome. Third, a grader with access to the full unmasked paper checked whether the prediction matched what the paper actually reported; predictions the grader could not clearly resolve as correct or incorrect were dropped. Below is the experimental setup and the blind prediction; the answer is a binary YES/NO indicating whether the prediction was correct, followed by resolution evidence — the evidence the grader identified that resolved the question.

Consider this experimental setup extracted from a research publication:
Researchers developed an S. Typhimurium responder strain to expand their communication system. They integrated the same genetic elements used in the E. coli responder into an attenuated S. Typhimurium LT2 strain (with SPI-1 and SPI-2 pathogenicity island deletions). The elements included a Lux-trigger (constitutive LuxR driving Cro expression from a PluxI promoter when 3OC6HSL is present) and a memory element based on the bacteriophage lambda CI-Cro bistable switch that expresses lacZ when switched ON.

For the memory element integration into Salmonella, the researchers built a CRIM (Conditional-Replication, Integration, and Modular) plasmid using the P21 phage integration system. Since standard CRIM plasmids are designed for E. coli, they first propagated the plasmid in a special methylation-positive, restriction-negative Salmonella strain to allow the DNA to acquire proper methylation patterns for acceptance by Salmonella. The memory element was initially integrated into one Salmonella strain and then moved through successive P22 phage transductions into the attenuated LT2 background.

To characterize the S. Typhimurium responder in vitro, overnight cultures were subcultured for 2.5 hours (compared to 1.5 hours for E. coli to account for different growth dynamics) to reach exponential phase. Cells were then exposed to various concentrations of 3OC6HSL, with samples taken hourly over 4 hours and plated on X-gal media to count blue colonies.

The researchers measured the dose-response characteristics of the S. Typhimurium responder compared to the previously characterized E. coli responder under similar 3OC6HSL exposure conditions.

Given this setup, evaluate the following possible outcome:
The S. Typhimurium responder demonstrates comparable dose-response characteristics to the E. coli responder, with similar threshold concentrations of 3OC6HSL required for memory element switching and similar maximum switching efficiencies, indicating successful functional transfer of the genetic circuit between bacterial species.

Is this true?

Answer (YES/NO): NO